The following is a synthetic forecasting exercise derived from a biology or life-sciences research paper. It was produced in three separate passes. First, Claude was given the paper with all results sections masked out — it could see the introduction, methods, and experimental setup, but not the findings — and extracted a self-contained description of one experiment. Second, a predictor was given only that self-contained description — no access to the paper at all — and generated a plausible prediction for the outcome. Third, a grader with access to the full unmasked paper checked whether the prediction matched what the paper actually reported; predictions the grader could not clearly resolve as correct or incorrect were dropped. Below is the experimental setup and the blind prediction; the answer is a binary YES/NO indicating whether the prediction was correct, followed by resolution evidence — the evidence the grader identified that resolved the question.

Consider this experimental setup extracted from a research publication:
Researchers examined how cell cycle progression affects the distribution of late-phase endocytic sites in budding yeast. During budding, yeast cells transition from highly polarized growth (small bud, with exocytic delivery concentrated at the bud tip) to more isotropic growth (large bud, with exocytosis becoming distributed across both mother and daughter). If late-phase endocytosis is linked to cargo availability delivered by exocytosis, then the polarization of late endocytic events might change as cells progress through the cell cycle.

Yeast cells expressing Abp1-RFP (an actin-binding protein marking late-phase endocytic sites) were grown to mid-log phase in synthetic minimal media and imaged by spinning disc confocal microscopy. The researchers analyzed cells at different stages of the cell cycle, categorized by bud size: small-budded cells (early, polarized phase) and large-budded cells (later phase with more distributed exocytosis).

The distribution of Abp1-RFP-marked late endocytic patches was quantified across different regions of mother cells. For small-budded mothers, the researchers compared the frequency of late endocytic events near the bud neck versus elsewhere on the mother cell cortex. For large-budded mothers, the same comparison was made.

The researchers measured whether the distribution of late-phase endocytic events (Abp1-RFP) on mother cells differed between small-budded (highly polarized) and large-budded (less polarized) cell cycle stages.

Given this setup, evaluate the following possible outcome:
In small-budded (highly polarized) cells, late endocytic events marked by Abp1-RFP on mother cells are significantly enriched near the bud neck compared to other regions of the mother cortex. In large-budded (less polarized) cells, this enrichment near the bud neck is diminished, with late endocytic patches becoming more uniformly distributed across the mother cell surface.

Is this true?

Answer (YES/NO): NO